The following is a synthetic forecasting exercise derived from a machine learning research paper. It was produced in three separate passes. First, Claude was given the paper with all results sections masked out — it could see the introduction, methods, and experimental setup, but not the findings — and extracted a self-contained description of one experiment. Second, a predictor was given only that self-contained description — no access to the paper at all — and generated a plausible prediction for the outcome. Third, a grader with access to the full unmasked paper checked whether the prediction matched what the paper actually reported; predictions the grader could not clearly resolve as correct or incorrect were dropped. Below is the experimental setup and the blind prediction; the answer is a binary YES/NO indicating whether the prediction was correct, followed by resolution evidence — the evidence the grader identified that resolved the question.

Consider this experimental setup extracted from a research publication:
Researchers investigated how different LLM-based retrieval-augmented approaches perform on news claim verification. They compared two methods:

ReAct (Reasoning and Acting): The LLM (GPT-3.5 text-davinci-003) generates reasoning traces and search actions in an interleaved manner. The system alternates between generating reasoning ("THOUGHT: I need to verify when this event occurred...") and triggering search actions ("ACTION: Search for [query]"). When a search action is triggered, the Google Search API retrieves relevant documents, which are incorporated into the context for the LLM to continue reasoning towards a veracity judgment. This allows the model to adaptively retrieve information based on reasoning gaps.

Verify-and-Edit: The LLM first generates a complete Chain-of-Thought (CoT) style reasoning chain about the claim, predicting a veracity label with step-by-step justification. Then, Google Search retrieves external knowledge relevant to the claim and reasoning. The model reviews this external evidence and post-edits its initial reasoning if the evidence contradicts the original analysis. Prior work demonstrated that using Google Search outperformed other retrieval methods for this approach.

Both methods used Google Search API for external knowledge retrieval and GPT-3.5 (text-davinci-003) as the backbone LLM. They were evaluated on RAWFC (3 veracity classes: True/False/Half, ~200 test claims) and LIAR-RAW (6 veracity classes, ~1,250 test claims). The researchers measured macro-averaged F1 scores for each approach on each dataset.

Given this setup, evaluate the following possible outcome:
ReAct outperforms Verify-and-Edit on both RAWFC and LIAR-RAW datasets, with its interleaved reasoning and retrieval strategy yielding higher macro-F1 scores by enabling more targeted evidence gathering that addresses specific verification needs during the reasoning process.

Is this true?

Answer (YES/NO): NO